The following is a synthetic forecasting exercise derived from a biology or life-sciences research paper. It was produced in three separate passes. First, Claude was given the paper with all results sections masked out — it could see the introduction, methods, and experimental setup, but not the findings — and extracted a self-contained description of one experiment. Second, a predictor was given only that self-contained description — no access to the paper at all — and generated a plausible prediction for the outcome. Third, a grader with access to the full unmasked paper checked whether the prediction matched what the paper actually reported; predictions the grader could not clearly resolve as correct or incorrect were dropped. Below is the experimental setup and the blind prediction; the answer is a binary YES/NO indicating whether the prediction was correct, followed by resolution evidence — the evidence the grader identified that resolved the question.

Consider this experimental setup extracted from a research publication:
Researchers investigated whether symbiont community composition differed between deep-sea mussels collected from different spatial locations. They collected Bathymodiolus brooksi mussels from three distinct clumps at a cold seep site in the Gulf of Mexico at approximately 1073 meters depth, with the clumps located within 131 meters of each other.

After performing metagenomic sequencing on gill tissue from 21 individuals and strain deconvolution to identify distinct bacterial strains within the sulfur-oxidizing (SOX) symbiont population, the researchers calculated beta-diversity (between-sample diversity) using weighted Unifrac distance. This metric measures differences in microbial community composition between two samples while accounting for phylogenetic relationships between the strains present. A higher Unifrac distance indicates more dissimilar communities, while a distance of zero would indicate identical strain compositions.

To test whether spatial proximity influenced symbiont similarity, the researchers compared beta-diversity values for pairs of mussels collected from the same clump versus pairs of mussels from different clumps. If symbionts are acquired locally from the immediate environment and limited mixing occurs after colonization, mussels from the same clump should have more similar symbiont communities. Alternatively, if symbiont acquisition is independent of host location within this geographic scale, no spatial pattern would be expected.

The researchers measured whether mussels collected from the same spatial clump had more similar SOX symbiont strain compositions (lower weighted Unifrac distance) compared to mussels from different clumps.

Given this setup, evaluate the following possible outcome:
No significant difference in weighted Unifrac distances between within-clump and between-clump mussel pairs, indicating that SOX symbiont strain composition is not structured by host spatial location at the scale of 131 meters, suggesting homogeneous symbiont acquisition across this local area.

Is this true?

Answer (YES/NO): YES